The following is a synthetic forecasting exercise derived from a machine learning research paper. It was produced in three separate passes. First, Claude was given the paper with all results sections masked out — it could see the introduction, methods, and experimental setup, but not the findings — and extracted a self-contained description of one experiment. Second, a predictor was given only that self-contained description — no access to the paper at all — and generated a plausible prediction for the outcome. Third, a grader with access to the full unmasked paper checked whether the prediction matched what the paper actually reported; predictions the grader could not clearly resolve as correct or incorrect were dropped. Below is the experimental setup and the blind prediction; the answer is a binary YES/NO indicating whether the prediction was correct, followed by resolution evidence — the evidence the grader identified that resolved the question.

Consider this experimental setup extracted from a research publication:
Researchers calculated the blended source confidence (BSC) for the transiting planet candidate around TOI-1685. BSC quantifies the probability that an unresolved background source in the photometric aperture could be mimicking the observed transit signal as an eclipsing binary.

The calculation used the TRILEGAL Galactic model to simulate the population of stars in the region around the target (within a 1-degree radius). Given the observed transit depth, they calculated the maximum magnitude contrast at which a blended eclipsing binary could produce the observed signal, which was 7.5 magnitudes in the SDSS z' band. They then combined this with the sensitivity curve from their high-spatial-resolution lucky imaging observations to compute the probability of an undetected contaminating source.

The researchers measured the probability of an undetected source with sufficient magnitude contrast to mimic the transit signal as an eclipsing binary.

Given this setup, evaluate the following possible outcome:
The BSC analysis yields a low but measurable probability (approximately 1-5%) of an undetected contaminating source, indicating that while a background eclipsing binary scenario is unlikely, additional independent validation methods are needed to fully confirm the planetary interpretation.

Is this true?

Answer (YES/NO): NO